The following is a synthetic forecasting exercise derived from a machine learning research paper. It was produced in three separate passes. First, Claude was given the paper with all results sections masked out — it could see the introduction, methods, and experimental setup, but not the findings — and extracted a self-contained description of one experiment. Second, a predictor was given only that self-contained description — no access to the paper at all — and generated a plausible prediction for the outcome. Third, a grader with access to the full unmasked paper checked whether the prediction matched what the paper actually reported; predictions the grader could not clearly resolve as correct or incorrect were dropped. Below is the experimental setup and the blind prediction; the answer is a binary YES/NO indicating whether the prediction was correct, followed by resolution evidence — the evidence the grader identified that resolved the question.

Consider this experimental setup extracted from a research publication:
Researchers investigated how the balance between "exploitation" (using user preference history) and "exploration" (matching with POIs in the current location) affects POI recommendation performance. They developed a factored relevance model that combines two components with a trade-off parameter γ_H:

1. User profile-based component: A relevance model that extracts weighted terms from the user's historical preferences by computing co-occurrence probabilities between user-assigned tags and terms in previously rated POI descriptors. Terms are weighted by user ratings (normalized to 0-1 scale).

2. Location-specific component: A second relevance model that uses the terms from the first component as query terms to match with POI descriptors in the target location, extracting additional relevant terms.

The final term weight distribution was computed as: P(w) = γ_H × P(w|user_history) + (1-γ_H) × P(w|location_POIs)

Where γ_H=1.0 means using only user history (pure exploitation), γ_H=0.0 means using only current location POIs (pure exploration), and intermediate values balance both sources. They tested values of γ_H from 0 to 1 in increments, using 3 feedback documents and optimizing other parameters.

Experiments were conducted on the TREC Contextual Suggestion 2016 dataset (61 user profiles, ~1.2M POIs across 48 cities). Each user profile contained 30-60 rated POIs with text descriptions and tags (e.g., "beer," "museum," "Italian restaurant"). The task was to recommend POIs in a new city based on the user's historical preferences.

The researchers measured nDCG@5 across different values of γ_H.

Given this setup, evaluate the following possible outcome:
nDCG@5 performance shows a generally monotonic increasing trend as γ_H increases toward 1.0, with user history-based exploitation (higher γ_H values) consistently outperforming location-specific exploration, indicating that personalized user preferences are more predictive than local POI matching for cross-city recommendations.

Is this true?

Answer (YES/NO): NO